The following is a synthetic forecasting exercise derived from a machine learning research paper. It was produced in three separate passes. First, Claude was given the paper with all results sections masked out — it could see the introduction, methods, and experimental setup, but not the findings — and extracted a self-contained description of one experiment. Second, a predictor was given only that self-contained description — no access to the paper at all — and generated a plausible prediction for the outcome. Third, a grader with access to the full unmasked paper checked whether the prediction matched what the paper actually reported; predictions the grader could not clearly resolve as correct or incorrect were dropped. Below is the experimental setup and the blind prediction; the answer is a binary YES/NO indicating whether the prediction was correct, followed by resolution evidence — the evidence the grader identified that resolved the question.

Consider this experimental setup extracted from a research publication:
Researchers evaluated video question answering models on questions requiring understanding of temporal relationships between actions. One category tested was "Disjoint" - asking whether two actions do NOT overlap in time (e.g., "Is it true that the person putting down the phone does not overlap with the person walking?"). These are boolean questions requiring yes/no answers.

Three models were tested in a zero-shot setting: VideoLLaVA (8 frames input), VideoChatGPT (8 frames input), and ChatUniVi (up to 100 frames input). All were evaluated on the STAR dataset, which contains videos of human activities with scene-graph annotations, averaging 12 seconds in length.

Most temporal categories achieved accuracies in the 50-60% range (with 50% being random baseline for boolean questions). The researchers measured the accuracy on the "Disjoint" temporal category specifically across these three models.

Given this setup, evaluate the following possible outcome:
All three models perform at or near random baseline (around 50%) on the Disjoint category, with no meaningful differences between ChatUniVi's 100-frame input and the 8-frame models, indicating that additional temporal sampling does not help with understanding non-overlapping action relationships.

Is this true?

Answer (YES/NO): NO